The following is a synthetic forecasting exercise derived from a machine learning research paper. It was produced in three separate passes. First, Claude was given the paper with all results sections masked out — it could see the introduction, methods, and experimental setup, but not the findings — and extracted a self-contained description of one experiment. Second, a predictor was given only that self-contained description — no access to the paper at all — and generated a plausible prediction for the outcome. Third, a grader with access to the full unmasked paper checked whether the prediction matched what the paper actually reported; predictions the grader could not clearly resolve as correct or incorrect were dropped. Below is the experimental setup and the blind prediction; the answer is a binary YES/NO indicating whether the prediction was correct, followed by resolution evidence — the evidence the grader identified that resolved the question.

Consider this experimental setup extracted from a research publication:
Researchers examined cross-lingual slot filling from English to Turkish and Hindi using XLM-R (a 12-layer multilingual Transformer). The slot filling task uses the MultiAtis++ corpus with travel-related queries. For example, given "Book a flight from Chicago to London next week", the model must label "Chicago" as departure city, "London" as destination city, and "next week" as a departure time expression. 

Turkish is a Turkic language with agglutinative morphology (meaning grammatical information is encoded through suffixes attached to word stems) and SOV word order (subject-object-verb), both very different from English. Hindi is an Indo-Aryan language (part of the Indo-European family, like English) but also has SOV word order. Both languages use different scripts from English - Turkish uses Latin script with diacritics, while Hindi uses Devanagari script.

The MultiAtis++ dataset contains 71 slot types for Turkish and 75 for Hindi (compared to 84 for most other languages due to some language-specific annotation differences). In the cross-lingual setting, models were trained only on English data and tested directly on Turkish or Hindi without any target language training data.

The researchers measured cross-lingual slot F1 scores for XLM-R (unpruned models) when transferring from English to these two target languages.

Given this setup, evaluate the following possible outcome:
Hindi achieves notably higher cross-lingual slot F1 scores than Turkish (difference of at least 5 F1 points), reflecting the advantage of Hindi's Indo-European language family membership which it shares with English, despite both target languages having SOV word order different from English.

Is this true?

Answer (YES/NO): YES